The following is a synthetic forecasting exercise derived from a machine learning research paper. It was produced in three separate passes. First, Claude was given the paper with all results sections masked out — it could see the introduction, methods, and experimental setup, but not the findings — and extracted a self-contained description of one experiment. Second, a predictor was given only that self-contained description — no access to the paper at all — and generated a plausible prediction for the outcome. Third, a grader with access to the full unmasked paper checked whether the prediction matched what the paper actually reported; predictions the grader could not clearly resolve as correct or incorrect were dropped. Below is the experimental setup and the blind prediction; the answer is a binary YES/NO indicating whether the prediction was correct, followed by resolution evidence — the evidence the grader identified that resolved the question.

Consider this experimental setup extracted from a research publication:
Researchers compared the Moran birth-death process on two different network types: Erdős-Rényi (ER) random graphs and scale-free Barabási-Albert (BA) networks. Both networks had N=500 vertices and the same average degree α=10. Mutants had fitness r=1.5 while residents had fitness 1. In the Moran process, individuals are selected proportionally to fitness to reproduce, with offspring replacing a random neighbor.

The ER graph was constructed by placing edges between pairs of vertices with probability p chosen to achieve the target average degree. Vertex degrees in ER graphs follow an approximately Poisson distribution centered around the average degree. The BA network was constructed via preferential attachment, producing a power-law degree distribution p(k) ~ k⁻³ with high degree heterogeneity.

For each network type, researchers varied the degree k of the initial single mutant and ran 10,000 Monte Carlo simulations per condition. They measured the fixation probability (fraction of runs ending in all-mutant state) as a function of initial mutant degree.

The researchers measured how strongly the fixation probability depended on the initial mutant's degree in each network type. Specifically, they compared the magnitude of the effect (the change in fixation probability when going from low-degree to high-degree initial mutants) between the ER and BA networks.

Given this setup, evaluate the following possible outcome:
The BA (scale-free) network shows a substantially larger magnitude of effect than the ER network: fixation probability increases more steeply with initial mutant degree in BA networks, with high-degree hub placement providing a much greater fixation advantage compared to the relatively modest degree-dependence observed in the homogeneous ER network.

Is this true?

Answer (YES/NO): NO